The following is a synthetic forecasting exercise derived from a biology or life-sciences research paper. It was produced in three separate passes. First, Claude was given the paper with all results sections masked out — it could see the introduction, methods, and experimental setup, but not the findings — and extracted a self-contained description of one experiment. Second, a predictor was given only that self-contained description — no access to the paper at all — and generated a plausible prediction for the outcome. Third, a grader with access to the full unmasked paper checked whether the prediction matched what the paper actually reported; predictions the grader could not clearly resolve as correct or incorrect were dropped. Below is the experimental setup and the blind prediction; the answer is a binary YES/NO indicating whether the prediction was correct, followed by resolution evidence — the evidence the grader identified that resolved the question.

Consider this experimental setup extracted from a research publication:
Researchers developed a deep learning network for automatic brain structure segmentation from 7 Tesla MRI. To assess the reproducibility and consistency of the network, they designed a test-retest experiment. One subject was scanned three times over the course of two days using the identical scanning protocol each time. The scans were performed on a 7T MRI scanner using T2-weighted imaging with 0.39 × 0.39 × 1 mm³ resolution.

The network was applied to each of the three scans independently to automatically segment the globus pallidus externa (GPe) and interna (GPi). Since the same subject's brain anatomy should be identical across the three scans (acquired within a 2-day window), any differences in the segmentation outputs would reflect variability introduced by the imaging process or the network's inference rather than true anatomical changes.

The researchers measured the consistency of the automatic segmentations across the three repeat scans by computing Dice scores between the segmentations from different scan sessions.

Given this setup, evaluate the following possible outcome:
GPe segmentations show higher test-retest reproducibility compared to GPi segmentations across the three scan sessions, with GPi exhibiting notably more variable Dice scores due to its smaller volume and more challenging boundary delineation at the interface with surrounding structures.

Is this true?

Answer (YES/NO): NO